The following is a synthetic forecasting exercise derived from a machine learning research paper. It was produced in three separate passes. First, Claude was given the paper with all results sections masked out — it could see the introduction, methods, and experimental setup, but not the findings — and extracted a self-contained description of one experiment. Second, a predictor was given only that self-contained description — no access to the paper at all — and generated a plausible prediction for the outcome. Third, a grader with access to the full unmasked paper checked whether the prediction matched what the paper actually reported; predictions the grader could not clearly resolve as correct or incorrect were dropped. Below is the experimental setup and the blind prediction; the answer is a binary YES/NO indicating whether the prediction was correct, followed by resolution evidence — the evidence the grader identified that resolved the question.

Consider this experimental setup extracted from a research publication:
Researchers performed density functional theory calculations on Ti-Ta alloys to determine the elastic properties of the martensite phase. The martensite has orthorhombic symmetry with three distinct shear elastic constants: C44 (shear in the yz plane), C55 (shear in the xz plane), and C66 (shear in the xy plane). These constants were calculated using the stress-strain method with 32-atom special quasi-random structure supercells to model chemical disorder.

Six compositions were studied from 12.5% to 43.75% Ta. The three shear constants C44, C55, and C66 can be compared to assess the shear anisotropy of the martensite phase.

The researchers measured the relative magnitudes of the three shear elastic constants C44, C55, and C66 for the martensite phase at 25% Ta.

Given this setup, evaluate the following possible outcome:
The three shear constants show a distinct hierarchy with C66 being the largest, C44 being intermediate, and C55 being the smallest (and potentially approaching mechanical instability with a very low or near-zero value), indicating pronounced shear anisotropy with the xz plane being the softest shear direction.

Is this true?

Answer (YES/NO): NO